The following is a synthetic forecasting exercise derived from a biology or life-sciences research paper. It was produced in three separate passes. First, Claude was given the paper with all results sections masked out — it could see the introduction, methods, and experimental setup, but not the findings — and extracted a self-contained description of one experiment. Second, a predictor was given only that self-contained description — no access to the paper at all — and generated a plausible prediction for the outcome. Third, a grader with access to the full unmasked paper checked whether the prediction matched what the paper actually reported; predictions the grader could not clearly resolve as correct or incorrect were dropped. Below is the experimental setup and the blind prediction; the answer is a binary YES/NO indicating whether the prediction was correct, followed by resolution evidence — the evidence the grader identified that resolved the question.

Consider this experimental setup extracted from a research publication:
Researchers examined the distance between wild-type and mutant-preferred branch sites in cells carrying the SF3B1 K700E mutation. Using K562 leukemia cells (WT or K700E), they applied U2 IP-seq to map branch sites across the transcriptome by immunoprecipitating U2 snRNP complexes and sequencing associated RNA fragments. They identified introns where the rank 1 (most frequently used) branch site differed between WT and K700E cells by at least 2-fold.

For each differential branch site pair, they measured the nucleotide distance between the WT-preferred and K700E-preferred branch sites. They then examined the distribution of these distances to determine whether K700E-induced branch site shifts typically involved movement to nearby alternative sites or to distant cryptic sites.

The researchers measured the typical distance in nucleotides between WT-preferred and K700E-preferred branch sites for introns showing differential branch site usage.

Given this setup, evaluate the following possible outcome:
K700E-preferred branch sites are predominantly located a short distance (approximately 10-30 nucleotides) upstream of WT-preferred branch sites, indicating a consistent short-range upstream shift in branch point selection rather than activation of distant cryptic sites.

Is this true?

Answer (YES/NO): NO